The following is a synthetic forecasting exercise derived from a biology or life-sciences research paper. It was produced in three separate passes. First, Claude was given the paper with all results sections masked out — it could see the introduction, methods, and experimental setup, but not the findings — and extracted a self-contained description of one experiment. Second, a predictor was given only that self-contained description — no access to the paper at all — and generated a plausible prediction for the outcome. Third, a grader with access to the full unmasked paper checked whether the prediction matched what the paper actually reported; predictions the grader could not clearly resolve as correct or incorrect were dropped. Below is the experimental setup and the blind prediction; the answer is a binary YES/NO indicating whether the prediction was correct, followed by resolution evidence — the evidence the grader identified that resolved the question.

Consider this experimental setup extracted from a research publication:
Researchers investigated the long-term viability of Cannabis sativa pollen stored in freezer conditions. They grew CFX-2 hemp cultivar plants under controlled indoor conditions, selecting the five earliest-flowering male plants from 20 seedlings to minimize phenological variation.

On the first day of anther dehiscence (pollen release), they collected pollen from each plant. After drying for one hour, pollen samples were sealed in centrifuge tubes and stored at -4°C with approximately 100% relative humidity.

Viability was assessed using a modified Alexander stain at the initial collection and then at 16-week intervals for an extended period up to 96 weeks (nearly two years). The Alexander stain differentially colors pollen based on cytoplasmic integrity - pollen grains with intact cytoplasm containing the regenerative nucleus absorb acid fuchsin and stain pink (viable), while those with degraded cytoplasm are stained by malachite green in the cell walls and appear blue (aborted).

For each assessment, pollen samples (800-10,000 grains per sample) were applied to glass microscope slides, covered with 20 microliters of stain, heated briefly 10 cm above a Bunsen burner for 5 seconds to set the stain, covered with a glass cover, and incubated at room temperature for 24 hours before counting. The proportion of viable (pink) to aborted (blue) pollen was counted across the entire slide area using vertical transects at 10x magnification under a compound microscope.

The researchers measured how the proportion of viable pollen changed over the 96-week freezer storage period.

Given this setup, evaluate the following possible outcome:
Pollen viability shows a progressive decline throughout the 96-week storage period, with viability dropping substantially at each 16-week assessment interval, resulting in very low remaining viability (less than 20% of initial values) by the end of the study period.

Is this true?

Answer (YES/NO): NO